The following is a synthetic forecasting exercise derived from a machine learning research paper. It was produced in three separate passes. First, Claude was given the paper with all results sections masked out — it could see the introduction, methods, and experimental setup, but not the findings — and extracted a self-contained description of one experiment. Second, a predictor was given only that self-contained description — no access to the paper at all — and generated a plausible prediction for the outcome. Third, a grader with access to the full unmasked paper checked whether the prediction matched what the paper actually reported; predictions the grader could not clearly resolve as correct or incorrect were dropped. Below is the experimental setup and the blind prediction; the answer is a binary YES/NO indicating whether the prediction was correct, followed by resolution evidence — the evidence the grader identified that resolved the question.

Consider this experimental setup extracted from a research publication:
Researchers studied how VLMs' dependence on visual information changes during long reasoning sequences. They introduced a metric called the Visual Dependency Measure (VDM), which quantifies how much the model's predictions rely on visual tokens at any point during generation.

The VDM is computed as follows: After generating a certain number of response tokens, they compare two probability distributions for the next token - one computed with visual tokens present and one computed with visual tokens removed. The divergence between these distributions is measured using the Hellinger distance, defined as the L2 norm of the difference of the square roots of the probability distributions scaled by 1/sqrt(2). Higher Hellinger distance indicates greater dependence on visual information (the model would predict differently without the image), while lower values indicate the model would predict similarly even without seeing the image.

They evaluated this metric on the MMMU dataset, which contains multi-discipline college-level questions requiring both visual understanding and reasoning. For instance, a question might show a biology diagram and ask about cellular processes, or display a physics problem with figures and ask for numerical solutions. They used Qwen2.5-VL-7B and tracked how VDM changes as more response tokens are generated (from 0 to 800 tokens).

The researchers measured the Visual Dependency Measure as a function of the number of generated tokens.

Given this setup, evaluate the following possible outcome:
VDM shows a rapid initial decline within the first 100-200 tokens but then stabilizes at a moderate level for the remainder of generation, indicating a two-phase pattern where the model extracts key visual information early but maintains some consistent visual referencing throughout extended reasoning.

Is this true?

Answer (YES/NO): NO